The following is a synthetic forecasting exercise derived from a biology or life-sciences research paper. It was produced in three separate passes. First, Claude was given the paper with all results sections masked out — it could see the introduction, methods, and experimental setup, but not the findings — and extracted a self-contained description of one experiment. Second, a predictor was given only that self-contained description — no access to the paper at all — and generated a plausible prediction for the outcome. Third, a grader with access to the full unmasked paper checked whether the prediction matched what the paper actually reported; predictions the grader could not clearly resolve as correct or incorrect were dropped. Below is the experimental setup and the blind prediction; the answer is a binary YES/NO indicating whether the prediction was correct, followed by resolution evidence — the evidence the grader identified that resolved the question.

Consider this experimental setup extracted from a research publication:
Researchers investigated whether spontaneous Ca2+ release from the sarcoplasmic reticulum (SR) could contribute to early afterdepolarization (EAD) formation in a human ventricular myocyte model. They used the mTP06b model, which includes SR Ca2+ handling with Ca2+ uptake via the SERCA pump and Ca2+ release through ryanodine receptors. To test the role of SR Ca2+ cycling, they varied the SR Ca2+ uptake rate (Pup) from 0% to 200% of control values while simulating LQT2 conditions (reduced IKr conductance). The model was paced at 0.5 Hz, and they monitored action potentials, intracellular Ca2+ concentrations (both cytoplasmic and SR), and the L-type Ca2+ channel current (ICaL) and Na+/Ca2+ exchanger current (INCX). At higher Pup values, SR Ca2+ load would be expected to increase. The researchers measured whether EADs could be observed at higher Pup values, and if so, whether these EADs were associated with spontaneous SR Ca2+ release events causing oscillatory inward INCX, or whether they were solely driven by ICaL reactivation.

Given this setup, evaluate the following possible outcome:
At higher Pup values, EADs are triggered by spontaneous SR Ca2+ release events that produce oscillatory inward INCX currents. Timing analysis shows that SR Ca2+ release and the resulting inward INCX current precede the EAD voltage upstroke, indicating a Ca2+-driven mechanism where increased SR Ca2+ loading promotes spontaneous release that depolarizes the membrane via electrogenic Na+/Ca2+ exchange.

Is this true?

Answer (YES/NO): YES